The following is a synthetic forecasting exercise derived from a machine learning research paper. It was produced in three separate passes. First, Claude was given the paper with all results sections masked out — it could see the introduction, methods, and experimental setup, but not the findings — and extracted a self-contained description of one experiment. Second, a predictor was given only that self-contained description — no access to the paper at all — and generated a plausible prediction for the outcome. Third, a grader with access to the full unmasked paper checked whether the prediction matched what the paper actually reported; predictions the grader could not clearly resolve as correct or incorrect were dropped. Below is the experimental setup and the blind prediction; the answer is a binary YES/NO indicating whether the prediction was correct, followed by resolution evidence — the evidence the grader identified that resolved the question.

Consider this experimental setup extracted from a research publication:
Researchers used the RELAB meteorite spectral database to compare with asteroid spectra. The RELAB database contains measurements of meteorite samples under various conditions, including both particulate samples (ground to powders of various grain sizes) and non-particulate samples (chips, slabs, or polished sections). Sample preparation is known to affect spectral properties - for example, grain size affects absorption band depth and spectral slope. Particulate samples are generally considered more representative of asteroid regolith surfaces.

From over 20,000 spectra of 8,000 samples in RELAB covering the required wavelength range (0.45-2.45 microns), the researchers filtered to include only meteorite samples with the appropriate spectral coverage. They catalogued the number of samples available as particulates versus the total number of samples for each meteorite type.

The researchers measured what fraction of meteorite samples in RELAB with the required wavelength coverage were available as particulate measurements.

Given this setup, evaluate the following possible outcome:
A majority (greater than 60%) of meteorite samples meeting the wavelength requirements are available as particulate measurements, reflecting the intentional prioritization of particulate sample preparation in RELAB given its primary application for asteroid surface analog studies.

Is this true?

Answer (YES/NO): YES